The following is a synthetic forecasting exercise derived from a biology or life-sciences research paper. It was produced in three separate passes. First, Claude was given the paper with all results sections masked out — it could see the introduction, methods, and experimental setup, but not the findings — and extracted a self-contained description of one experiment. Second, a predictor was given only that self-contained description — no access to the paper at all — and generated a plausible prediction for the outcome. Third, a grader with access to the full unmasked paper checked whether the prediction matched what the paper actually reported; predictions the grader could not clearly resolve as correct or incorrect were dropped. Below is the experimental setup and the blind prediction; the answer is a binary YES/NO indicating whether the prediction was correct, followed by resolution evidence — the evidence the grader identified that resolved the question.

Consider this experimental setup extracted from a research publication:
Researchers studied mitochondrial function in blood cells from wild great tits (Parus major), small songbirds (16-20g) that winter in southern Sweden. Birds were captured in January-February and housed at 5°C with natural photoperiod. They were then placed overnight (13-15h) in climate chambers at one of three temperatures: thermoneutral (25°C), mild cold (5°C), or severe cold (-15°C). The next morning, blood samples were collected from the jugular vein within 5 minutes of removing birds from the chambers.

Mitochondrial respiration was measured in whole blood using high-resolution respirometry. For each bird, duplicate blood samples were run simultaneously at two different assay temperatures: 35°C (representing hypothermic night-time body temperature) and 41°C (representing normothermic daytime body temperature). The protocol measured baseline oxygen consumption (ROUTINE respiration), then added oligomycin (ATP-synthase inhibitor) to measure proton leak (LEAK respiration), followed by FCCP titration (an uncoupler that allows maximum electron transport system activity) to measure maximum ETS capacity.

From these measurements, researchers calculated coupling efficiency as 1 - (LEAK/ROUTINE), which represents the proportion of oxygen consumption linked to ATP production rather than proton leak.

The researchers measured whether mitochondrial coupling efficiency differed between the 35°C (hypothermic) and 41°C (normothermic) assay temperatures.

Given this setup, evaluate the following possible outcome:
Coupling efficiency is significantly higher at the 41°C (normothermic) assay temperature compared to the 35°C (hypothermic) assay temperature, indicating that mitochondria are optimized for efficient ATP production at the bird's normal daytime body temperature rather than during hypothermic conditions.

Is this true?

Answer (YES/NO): NO